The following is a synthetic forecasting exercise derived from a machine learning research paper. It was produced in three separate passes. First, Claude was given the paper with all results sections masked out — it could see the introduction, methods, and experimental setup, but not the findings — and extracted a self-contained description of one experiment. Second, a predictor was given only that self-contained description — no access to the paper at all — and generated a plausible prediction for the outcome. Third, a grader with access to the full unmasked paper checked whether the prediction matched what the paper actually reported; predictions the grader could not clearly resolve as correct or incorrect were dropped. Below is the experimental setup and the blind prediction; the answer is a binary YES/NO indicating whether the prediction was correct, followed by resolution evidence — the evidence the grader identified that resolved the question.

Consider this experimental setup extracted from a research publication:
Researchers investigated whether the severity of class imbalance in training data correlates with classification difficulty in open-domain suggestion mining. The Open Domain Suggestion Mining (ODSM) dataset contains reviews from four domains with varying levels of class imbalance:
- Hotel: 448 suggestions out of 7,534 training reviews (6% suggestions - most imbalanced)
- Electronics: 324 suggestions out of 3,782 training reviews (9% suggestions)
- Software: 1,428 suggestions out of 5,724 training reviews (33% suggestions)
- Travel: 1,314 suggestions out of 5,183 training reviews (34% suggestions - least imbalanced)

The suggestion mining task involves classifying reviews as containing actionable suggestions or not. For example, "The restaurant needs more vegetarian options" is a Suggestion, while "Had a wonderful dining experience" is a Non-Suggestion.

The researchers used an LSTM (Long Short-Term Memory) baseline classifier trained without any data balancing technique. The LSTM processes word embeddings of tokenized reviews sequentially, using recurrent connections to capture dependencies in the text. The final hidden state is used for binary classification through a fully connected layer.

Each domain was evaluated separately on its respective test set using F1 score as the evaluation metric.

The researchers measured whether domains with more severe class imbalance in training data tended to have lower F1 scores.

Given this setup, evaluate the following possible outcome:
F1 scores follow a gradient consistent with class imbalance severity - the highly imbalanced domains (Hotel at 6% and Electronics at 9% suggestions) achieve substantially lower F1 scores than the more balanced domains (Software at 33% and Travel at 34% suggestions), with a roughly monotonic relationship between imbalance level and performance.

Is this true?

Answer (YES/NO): NO